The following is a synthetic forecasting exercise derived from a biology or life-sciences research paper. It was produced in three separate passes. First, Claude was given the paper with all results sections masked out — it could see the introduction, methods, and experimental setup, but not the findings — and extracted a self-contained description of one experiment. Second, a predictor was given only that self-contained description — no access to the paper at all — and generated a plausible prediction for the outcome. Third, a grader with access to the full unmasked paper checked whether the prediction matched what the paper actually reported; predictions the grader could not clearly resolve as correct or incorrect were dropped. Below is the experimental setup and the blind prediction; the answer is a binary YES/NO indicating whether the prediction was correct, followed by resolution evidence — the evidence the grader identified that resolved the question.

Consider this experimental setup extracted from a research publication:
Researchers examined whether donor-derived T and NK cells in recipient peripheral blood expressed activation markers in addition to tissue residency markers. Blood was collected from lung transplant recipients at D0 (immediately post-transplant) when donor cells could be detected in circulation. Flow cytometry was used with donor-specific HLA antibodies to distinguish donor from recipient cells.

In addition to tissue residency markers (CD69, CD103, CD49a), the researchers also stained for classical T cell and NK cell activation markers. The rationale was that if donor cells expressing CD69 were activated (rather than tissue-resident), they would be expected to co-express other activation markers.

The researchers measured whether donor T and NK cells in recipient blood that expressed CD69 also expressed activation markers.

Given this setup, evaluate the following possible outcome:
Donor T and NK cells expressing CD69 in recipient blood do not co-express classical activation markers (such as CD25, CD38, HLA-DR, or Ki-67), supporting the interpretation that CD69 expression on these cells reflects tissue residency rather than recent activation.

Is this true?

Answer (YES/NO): YES